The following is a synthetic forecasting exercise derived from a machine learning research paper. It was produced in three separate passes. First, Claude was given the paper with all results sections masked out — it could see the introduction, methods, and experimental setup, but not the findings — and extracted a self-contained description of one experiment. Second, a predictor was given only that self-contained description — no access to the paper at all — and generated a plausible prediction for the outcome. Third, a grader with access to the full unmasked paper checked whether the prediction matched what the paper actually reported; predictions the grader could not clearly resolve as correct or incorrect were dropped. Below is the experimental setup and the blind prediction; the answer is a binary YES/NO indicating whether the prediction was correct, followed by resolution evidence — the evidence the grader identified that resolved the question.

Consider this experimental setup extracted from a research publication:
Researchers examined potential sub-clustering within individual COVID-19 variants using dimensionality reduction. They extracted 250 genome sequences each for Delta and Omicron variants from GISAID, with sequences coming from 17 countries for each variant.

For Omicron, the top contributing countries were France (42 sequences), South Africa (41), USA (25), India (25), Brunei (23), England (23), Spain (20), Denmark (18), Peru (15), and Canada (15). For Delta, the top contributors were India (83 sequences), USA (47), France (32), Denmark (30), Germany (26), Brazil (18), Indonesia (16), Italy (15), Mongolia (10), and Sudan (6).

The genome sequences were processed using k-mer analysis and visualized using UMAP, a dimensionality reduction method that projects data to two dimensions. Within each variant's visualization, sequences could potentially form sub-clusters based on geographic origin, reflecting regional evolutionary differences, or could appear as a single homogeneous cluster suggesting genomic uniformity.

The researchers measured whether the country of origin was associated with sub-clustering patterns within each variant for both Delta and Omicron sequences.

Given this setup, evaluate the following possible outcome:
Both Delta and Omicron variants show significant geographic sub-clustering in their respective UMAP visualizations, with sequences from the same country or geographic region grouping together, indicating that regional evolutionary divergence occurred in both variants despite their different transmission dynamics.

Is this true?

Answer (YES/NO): NO